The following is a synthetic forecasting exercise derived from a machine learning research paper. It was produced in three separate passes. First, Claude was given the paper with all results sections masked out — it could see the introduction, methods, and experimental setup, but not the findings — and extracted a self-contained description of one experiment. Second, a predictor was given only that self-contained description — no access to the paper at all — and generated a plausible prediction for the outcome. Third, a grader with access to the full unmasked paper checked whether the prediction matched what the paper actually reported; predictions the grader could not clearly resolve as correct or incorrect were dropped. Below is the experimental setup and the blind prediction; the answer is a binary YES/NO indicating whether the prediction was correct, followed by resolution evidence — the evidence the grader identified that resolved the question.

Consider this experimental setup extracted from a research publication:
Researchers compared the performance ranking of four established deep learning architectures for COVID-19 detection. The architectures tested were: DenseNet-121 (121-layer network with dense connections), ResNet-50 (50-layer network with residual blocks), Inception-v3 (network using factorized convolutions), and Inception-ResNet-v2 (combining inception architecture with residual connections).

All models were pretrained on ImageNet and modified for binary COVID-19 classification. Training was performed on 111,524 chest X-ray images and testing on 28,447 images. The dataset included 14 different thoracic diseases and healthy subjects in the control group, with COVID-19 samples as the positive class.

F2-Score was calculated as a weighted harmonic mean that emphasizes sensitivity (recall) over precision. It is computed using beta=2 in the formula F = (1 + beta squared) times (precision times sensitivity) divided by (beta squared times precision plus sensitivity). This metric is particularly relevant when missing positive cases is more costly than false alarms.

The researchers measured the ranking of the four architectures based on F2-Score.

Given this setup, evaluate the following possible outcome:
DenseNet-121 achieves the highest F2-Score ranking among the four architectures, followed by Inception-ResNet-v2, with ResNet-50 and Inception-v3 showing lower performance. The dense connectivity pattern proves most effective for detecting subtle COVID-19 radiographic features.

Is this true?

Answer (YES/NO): NO